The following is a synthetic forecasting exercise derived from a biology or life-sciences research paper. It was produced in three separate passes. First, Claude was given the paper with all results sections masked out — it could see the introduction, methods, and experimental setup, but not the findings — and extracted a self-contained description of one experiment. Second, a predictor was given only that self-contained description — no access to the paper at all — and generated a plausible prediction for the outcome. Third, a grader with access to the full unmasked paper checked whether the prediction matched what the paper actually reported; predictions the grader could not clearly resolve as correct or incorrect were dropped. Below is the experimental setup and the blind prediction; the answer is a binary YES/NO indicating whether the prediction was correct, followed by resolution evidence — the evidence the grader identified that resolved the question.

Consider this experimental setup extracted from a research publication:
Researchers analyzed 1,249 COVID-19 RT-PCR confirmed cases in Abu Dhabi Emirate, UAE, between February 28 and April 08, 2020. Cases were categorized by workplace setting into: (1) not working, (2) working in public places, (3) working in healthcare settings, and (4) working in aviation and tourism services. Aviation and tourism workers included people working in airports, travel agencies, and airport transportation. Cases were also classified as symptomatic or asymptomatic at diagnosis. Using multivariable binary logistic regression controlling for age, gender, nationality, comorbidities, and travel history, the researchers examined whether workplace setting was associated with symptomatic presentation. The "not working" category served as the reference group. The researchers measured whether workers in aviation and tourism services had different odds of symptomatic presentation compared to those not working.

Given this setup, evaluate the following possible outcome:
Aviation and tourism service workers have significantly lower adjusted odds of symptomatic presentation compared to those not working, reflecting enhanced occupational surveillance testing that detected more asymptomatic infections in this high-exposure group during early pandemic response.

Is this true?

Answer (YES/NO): NO